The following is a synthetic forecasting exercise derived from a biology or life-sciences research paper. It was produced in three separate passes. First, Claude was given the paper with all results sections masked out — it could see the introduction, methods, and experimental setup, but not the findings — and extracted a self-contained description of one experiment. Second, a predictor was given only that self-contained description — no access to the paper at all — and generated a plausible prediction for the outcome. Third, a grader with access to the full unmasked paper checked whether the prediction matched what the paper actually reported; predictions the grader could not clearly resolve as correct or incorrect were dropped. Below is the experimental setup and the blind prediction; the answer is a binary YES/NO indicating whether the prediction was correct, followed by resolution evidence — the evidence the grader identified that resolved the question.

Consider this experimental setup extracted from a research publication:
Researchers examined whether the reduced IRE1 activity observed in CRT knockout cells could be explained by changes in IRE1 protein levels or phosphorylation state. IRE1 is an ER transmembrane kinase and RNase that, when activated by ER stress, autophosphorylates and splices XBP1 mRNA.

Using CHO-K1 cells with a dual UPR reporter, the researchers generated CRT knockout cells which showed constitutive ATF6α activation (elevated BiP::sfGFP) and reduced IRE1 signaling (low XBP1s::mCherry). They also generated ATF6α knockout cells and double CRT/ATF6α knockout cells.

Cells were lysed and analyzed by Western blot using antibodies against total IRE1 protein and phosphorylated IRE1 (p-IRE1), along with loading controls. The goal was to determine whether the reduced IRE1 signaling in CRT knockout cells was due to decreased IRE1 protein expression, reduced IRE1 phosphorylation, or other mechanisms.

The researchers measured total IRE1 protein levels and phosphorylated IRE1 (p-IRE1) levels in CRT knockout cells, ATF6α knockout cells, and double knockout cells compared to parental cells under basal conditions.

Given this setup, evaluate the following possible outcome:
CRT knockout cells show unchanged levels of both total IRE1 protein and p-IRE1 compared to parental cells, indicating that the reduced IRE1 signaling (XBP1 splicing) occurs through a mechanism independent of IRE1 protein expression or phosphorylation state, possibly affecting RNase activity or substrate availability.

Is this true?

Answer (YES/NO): NO